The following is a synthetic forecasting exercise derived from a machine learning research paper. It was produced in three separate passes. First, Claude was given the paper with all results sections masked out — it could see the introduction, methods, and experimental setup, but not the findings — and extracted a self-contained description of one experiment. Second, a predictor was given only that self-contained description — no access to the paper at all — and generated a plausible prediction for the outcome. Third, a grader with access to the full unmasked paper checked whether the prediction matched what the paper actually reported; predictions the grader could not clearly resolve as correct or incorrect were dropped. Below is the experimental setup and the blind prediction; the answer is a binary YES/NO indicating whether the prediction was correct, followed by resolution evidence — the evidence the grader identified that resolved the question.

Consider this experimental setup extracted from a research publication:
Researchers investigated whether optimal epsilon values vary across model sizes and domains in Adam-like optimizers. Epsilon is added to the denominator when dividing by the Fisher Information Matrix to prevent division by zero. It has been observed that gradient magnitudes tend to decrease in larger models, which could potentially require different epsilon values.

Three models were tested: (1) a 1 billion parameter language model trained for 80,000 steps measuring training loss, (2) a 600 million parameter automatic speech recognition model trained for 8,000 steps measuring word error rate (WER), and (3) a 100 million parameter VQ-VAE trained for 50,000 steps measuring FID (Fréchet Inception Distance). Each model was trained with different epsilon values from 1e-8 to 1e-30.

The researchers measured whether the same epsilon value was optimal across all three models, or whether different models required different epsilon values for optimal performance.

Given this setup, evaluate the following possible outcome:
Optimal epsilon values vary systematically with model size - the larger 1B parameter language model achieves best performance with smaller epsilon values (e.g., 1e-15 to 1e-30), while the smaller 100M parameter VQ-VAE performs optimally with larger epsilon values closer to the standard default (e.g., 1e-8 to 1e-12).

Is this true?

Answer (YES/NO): NO